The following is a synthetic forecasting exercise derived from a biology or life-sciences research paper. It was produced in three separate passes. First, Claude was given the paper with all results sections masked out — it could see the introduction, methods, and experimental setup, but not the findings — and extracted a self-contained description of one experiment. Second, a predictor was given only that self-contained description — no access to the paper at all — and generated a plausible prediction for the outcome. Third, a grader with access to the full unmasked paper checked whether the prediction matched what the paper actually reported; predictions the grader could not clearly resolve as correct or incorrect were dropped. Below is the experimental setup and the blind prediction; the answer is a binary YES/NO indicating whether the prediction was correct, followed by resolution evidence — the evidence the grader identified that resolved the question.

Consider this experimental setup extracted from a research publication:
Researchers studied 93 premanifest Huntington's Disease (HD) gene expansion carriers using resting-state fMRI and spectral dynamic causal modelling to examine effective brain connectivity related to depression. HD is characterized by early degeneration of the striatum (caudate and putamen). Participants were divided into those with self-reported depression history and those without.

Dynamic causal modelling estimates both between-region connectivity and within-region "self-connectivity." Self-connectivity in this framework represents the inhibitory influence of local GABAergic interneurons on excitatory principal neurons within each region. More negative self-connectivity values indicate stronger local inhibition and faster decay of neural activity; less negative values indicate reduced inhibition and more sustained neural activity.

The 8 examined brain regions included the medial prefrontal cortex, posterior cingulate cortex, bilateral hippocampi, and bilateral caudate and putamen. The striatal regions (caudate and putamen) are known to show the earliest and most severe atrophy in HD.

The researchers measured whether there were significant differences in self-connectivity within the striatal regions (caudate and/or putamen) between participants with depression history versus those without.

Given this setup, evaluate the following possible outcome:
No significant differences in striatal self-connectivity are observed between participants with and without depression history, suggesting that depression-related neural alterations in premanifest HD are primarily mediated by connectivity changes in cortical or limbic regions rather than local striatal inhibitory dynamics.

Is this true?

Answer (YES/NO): NO